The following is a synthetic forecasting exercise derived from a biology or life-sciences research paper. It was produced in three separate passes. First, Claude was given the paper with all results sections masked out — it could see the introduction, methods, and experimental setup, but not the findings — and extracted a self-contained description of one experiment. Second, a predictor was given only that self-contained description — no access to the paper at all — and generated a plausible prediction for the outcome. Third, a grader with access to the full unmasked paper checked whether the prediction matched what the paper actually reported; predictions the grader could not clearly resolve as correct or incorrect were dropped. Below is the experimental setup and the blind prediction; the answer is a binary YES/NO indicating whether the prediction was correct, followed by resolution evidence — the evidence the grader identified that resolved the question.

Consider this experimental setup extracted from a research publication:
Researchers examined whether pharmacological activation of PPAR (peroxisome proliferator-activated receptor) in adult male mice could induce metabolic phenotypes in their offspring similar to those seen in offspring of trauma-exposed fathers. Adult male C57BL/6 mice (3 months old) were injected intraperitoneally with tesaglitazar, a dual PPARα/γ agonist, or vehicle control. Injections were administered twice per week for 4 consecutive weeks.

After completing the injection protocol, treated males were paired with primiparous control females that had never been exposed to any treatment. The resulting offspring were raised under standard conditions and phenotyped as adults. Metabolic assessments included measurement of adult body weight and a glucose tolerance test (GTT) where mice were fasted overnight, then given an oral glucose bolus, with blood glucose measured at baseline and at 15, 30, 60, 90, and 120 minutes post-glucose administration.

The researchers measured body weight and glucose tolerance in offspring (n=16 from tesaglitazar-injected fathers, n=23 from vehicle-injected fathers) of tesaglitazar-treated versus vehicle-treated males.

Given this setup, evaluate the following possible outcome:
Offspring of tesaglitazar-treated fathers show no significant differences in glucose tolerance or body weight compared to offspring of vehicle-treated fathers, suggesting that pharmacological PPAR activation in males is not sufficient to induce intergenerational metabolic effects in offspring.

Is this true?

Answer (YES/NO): NO